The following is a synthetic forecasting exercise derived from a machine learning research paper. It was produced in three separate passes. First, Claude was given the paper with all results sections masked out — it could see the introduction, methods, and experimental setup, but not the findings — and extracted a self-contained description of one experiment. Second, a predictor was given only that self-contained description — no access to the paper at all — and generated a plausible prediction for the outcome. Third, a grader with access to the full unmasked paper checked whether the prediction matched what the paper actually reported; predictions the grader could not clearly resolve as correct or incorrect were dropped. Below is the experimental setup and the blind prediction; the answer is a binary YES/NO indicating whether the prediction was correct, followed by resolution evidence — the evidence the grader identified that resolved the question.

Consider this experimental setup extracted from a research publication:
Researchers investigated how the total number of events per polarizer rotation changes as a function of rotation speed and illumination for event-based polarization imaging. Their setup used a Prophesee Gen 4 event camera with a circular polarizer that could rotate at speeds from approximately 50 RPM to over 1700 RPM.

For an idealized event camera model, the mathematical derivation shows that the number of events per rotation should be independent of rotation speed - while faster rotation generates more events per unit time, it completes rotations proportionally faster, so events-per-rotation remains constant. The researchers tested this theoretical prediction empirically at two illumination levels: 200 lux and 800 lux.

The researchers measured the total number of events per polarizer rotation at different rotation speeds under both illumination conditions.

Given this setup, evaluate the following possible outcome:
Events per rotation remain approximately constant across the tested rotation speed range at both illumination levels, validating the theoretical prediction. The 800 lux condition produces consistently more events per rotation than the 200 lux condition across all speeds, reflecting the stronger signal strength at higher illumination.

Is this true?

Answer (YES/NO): NO